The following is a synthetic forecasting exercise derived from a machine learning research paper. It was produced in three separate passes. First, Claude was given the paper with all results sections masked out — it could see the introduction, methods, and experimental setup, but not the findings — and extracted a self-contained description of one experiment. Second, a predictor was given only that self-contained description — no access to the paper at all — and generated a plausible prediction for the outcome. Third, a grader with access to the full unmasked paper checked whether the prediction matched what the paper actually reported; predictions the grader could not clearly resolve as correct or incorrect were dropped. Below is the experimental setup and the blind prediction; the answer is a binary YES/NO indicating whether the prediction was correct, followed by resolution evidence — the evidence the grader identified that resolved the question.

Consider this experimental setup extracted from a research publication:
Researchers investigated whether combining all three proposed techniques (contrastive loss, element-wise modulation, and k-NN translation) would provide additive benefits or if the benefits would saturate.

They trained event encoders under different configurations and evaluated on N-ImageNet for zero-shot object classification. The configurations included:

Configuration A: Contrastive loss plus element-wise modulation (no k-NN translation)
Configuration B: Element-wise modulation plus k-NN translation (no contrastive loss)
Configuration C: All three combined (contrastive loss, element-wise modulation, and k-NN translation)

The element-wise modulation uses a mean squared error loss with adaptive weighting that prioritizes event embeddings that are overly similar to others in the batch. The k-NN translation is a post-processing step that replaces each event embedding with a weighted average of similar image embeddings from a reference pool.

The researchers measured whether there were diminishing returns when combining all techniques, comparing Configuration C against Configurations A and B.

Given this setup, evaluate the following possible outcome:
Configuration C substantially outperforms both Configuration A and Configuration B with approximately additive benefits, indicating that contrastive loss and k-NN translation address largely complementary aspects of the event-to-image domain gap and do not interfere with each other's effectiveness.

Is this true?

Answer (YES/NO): NO